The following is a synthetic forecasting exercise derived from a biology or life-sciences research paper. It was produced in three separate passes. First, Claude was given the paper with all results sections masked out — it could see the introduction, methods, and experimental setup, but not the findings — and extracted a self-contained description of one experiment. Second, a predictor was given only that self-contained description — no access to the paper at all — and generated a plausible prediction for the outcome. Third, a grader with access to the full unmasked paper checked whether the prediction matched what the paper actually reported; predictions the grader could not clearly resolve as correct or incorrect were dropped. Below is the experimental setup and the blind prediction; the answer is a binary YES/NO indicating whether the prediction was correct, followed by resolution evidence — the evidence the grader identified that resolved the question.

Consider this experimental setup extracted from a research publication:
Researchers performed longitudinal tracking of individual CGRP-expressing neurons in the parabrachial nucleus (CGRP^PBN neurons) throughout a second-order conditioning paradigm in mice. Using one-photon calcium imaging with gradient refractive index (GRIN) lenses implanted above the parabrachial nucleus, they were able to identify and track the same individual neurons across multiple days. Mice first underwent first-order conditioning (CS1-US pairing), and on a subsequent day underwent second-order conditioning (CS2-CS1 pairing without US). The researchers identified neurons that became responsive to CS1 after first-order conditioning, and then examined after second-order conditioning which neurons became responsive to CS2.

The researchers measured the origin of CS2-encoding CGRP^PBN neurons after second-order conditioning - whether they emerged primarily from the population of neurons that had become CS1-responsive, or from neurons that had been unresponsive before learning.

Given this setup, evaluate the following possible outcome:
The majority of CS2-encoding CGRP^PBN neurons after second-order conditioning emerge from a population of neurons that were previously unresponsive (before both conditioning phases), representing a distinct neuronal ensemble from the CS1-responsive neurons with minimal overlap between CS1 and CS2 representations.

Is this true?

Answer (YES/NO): NO